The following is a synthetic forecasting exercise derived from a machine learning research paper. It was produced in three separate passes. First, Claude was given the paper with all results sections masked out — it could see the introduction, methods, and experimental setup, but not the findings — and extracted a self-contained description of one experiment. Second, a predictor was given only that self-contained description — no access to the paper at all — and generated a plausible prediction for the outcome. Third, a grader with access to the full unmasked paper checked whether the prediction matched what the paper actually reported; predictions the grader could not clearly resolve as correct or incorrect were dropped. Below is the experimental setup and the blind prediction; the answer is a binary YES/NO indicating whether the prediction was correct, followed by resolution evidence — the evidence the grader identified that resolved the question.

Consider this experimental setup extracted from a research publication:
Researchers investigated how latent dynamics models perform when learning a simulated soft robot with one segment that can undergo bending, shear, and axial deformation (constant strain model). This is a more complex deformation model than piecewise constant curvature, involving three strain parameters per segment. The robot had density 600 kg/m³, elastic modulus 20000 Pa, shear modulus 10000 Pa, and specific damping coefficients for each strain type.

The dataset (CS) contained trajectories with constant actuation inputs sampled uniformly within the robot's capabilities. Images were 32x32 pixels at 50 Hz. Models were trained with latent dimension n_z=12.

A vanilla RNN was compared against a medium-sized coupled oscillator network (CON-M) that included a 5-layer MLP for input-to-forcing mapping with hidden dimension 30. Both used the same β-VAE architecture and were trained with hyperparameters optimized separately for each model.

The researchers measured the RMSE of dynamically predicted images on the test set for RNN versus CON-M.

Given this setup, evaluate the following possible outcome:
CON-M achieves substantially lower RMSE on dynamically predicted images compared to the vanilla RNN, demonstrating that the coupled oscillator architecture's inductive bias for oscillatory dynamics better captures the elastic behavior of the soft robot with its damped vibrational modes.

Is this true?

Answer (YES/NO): NO